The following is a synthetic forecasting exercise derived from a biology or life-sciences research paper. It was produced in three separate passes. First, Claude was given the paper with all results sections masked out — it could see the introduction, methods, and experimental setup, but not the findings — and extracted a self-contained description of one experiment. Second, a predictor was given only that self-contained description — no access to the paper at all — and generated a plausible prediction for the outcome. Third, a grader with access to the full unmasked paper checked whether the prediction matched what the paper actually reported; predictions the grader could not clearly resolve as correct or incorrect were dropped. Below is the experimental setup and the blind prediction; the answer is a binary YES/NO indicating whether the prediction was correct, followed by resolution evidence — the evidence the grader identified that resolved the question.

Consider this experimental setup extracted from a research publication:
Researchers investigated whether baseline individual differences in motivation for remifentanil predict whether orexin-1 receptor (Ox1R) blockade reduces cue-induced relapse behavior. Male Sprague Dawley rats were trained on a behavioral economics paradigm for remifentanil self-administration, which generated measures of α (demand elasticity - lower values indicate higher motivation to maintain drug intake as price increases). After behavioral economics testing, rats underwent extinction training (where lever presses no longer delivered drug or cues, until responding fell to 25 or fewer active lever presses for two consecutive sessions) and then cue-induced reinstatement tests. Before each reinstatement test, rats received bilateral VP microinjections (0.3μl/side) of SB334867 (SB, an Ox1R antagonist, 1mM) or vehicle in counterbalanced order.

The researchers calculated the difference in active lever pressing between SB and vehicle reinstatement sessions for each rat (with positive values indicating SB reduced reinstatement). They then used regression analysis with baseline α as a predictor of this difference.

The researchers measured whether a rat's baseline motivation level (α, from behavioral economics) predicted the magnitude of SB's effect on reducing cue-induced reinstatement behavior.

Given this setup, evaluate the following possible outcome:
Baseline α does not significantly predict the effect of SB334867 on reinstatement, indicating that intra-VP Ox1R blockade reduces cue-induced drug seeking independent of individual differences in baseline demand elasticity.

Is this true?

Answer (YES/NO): NO